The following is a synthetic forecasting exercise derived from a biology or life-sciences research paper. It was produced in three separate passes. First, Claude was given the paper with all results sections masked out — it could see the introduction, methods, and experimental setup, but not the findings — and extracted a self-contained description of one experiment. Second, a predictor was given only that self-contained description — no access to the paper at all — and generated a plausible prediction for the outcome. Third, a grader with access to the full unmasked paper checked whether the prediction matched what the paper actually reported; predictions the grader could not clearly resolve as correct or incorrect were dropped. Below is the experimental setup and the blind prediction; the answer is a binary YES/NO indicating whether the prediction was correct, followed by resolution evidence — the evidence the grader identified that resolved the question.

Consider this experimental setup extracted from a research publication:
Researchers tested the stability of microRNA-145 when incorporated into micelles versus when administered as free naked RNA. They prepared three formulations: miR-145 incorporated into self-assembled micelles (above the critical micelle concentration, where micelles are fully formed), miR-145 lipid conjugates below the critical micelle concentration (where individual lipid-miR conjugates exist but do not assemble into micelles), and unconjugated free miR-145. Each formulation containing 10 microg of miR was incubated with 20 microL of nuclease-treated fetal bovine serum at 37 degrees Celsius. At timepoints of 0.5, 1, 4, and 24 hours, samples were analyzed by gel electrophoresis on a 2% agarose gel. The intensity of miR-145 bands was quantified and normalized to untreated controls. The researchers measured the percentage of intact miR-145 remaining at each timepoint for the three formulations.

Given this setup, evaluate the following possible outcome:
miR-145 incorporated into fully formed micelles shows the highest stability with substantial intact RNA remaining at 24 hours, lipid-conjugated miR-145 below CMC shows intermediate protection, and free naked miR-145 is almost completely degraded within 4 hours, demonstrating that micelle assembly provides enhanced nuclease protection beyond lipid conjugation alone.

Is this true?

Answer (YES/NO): NO